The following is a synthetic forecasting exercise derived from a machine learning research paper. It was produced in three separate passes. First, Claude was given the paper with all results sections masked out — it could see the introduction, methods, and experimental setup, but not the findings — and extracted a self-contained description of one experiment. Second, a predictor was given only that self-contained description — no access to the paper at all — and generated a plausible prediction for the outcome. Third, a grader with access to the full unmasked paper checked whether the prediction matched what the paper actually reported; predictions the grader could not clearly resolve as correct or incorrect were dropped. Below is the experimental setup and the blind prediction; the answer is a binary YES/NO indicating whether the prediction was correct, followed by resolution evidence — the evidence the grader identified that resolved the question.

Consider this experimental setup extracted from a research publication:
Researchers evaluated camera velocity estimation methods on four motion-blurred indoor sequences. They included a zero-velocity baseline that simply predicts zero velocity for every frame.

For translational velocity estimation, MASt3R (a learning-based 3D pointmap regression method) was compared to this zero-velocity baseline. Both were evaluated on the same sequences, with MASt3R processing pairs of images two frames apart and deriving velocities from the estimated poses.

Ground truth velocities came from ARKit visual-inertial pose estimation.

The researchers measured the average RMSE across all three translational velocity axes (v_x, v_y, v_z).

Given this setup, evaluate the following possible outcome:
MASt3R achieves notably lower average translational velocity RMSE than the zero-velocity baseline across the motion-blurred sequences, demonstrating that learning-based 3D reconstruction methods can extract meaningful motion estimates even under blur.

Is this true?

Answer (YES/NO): NO